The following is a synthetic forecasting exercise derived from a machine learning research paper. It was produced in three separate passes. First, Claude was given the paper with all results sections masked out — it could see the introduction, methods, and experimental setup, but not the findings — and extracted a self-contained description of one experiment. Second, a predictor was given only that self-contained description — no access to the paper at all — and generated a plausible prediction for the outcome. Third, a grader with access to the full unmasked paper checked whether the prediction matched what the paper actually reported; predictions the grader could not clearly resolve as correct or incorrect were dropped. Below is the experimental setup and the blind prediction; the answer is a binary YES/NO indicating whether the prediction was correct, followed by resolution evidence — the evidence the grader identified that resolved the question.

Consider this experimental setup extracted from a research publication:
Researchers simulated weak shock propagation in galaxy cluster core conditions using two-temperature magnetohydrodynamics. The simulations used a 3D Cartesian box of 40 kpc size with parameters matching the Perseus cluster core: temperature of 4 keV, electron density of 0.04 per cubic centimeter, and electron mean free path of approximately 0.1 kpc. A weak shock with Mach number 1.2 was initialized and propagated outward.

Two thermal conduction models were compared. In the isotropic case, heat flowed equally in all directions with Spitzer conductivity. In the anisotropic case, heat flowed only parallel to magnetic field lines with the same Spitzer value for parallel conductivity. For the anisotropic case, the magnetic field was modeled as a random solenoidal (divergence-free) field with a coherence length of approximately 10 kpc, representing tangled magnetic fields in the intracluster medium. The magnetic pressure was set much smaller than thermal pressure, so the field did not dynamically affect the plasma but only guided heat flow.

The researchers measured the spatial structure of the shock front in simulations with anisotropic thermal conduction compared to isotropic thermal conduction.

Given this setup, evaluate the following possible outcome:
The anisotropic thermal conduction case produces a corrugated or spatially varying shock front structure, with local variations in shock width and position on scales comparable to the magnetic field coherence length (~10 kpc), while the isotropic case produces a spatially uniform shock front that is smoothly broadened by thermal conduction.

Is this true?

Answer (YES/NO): YES